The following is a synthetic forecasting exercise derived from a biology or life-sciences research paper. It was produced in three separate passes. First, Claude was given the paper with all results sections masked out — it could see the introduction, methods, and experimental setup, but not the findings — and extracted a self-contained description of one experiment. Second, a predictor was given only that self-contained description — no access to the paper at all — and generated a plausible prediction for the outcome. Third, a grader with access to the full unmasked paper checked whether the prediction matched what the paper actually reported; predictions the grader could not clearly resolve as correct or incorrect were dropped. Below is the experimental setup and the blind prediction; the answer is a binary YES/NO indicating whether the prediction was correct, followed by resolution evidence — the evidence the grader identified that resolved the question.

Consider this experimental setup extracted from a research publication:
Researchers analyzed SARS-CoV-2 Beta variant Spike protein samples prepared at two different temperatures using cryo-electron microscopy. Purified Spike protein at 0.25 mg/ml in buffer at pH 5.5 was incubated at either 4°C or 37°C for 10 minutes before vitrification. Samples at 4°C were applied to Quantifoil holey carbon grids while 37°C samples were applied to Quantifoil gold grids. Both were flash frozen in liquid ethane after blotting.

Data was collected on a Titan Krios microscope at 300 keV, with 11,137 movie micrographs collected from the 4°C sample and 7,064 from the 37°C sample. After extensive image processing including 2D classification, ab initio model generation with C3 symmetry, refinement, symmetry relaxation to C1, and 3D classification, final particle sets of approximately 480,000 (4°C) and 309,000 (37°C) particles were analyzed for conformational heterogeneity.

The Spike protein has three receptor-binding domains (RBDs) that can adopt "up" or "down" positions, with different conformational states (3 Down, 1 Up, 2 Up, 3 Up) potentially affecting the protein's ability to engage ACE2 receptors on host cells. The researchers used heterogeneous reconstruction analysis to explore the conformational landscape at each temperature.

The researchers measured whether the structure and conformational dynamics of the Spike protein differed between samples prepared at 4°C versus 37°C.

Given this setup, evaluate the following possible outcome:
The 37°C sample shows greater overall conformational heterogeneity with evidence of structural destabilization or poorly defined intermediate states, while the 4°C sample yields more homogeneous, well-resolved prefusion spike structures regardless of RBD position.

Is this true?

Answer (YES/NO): NO